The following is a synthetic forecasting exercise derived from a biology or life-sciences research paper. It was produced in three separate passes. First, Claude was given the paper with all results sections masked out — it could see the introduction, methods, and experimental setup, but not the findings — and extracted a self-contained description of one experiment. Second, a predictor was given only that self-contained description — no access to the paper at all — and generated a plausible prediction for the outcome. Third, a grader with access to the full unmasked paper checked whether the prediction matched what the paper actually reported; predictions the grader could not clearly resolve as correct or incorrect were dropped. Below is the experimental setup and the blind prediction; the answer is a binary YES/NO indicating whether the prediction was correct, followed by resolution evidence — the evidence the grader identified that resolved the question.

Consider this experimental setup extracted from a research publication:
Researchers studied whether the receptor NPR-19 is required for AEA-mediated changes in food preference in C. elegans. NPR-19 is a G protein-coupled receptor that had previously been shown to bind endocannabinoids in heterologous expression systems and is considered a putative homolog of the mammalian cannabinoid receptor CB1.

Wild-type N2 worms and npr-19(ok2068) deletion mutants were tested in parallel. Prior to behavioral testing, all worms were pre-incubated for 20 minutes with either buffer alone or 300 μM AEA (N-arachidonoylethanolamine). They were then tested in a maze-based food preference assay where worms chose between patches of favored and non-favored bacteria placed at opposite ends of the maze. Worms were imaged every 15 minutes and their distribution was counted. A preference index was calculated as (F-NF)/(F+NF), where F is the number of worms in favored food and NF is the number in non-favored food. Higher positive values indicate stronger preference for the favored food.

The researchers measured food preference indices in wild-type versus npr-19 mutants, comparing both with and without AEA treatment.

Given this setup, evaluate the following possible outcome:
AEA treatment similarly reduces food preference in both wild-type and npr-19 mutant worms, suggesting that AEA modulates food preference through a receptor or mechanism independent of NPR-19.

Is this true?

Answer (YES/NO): NO